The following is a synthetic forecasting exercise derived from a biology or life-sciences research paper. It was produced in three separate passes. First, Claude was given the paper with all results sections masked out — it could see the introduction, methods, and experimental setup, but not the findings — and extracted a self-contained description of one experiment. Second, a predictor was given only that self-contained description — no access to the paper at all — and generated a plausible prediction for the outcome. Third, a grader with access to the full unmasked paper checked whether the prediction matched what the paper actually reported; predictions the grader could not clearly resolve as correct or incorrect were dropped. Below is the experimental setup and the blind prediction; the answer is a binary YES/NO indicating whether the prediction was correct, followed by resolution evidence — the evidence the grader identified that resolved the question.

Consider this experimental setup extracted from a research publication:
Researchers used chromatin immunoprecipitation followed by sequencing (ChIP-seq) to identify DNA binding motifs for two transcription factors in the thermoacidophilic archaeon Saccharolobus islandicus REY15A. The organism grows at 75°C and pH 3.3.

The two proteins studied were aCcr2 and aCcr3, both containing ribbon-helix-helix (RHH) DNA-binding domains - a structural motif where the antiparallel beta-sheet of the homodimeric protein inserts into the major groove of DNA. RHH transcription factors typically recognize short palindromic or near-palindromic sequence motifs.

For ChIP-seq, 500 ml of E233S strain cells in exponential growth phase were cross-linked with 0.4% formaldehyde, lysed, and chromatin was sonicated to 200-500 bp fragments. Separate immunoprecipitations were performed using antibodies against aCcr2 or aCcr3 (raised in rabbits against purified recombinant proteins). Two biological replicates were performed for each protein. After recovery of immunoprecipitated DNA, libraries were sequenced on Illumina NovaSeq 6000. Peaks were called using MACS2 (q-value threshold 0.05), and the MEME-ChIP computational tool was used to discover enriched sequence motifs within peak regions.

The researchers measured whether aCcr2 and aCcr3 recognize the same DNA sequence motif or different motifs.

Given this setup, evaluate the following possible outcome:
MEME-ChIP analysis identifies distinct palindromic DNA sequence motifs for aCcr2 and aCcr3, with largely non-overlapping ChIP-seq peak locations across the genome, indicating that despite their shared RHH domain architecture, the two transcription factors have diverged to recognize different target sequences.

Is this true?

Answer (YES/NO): NO